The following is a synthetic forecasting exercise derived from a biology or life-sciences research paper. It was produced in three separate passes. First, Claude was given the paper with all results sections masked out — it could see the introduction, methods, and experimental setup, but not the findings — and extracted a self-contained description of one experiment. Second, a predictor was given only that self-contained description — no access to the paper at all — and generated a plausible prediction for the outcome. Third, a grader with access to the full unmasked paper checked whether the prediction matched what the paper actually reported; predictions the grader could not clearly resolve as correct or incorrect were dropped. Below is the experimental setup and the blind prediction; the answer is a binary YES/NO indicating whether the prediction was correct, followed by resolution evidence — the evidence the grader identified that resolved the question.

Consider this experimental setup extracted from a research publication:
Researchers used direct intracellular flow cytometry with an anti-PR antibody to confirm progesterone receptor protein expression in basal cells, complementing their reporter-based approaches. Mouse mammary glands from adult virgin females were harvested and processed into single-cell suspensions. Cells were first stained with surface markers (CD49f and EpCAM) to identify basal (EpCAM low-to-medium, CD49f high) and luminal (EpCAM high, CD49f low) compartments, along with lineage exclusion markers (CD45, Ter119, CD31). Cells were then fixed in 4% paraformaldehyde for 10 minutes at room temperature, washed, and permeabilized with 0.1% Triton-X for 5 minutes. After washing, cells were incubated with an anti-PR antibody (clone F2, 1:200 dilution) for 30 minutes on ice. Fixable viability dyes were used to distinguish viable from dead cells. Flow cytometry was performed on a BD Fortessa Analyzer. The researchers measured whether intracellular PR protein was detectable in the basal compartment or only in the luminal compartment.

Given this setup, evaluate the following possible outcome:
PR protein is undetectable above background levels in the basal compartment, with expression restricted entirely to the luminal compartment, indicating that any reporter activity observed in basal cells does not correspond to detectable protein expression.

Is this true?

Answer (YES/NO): NO